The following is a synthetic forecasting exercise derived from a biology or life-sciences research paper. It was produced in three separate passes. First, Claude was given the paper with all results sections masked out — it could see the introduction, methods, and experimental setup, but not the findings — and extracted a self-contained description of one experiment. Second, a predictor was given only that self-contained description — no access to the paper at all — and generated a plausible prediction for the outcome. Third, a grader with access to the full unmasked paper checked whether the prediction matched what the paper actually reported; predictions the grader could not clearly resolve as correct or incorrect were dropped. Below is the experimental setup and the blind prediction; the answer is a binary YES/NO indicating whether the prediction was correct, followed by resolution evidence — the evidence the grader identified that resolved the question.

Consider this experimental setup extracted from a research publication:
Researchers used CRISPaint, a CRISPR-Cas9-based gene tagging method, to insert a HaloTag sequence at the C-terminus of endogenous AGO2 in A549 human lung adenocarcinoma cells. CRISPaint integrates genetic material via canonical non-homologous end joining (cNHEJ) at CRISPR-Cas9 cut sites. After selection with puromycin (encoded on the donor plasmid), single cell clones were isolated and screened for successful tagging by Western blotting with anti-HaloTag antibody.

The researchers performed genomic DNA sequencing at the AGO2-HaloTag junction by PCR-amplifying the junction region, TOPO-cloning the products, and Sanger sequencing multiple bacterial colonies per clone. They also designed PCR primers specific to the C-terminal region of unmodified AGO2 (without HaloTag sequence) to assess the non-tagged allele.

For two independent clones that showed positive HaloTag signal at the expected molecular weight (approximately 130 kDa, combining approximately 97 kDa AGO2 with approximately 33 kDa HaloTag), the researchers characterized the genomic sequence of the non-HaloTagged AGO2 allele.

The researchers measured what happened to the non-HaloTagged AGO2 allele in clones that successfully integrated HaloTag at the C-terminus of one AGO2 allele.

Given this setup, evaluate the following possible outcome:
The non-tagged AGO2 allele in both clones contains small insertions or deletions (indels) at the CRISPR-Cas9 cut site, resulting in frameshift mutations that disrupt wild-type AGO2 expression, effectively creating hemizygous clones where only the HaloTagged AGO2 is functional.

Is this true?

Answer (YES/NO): YES